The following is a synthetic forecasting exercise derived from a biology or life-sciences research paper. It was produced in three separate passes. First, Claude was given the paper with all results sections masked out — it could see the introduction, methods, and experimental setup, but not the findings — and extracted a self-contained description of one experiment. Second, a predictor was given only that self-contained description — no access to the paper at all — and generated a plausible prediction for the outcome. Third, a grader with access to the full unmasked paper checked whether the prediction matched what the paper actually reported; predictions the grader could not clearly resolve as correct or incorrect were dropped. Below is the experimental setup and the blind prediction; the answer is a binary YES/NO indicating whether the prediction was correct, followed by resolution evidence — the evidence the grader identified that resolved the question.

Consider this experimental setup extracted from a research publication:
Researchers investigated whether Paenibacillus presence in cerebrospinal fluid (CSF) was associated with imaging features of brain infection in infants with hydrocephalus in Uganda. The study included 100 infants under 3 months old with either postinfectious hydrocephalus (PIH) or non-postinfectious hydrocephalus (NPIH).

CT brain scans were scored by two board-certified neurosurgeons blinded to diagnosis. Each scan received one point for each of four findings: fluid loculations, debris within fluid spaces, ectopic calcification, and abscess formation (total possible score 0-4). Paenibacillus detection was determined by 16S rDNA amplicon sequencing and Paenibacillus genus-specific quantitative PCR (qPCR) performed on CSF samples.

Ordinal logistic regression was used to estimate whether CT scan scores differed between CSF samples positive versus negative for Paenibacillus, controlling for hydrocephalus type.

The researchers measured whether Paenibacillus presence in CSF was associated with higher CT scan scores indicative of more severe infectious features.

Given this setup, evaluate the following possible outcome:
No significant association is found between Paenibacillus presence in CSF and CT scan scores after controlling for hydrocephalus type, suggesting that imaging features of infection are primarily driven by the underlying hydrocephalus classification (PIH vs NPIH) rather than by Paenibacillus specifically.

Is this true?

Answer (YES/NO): NO